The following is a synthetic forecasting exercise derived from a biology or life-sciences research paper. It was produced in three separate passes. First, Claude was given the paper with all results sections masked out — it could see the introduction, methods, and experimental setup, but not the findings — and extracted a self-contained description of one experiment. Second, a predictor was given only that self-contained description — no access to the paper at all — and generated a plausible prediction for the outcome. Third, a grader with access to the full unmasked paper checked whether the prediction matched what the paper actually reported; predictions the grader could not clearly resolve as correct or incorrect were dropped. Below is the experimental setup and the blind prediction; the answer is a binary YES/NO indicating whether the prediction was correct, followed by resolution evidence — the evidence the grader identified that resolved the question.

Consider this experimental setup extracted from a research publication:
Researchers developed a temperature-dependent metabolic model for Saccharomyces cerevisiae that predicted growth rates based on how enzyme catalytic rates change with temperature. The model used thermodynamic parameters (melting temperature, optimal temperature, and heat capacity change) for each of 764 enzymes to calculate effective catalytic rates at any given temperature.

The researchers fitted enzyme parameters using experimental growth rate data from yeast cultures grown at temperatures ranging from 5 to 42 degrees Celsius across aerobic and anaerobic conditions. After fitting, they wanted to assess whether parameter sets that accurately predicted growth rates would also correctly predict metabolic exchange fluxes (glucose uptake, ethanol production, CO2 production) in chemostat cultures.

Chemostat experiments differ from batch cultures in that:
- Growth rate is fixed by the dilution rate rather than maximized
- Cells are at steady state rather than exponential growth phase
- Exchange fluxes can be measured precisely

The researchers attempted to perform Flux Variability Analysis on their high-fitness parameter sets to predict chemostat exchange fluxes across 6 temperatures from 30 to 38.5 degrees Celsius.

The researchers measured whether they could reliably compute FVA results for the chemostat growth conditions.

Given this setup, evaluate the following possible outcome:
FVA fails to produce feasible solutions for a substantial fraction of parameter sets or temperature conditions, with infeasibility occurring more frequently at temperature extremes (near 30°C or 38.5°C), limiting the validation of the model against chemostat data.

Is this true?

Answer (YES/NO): NO